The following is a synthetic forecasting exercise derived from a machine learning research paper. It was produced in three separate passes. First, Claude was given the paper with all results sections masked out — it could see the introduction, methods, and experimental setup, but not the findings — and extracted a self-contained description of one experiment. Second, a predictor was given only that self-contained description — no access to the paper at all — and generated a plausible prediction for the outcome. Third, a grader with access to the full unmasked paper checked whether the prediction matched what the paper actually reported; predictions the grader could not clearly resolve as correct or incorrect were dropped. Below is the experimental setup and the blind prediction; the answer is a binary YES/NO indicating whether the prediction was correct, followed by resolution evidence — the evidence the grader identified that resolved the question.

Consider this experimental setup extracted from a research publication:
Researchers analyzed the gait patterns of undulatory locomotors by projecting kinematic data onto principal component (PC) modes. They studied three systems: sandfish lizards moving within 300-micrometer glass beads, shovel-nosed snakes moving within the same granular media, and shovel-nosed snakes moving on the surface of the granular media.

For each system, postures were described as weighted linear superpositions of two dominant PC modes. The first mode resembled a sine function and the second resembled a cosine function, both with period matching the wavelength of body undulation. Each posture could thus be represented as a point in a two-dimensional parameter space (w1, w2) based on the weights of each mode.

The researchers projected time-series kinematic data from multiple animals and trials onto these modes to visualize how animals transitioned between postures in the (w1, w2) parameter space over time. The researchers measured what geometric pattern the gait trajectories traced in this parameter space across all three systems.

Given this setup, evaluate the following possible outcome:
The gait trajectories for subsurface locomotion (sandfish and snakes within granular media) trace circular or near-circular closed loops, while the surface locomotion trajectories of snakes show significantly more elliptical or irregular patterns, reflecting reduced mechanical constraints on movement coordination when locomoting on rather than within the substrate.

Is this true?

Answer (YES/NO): NO